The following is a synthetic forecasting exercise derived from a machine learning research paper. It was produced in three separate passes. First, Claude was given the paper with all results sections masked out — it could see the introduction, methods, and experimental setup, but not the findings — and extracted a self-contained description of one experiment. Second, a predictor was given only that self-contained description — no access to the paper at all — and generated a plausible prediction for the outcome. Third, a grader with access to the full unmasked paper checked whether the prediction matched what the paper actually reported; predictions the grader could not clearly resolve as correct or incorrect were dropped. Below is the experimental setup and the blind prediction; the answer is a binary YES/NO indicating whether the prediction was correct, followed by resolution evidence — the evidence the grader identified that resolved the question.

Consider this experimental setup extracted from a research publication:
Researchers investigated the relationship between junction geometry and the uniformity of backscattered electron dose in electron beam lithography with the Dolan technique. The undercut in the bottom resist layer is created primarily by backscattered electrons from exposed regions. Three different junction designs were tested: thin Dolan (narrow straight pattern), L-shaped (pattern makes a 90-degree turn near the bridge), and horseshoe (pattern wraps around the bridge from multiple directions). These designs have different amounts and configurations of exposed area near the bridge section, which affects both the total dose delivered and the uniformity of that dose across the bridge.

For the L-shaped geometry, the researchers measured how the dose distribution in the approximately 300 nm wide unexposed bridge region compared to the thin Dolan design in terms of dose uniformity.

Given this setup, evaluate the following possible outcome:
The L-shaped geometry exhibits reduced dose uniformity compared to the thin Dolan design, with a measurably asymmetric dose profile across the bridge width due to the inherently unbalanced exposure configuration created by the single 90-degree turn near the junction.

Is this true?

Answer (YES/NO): NO